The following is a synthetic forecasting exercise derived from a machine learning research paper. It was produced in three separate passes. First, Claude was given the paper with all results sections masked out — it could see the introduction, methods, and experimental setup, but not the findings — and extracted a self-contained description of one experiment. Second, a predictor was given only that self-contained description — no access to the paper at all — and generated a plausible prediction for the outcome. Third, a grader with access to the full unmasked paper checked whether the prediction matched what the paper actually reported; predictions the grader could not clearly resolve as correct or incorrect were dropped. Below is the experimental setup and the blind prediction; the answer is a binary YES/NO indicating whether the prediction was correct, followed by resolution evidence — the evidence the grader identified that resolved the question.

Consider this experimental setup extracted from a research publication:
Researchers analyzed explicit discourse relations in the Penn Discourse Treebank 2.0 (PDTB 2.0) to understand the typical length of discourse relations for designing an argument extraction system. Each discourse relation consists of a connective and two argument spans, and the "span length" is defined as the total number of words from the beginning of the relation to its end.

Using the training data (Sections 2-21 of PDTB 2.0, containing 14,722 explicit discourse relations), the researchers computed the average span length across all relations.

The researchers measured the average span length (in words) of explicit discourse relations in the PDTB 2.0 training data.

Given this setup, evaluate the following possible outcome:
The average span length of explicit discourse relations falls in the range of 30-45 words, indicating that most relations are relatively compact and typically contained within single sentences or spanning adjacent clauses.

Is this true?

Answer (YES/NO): YES